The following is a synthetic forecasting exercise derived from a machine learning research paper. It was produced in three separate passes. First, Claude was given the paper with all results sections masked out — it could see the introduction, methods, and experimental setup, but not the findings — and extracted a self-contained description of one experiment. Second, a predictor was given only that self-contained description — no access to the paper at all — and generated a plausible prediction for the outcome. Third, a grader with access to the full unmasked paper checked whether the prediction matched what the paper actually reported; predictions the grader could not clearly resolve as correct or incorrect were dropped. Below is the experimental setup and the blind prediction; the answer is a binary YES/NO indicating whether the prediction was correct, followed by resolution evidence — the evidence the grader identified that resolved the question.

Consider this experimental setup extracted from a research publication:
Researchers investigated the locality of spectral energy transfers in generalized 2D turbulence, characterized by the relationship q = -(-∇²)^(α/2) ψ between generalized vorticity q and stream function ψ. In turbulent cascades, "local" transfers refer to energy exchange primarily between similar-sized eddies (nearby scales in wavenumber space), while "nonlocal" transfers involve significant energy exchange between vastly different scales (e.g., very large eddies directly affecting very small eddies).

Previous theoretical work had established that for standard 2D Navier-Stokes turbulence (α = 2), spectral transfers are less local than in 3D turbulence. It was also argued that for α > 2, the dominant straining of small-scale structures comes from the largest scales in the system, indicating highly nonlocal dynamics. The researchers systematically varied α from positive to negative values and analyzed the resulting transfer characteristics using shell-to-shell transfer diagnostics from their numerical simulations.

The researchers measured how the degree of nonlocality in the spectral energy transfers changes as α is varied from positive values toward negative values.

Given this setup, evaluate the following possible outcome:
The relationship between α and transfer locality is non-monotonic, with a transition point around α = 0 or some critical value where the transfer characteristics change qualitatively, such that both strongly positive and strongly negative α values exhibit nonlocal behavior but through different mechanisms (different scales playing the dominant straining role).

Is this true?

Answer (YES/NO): NO